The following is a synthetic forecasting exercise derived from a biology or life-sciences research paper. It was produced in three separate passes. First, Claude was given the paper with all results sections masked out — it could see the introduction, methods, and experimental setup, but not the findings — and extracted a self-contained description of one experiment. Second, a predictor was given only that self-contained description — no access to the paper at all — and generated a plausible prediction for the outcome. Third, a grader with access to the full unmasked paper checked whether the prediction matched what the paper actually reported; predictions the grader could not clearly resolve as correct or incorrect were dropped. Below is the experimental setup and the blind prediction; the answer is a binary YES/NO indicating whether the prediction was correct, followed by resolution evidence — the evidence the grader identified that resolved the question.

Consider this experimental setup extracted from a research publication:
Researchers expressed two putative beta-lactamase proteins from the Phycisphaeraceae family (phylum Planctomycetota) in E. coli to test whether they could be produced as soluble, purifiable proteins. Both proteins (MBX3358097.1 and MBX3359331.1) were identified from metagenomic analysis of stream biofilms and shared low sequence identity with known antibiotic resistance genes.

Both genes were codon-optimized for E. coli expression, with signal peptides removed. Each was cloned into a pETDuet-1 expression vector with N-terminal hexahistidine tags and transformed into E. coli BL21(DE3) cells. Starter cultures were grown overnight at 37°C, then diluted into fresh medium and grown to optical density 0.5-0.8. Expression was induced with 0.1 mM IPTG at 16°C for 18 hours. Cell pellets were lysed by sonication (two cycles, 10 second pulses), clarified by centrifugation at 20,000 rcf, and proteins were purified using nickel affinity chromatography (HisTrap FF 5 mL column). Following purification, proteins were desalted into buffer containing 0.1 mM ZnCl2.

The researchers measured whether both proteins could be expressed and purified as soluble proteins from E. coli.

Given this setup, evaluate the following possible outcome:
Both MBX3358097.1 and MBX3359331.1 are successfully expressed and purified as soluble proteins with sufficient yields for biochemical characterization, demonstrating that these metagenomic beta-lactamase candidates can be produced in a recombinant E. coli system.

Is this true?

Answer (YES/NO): NO